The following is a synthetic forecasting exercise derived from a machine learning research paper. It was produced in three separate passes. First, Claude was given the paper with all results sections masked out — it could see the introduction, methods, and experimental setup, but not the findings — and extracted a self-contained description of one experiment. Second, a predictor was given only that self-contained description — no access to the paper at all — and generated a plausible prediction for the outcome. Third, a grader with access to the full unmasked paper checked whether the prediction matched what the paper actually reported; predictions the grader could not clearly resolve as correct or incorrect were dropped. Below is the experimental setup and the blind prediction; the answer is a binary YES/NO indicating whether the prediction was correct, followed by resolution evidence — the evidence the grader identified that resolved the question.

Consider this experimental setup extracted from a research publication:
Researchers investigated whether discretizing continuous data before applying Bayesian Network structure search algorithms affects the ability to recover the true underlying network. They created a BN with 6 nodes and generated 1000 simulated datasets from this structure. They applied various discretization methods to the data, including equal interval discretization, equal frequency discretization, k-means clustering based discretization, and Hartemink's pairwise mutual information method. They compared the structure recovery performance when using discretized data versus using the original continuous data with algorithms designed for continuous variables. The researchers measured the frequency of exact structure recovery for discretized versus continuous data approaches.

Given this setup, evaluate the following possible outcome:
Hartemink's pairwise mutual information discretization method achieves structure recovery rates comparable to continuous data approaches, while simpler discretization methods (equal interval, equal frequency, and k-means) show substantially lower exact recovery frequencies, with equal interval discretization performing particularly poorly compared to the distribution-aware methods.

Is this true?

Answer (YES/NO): NO